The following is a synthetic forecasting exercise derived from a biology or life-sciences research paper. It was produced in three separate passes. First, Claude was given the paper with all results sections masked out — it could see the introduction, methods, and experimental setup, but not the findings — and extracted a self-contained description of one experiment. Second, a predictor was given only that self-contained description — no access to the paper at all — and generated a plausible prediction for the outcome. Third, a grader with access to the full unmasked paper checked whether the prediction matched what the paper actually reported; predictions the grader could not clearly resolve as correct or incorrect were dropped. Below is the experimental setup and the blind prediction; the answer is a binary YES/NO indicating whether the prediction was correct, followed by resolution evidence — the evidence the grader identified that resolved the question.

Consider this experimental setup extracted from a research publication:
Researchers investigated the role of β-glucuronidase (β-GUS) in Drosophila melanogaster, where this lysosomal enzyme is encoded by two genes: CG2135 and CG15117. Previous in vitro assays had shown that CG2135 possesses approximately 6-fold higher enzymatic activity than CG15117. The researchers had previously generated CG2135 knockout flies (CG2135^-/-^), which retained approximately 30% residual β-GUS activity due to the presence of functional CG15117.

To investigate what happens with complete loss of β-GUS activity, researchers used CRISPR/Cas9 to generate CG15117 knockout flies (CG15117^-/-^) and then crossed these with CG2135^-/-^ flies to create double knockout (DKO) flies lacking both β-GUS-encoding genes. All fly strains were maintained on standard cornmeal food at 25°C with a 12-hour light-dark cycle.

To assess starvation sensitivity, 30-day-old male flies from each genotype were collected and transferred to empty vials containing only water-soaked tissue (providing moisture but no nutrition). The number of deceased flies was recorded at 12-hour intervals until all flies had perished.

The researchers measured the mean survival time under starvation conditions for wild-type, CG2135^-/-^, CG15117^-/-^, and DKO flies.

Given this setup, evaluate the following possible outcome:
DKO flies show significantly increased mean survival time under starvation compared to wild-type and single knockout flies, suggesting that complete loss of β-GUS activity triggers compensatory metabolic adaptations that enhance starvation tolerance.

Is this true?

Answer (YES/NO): NO